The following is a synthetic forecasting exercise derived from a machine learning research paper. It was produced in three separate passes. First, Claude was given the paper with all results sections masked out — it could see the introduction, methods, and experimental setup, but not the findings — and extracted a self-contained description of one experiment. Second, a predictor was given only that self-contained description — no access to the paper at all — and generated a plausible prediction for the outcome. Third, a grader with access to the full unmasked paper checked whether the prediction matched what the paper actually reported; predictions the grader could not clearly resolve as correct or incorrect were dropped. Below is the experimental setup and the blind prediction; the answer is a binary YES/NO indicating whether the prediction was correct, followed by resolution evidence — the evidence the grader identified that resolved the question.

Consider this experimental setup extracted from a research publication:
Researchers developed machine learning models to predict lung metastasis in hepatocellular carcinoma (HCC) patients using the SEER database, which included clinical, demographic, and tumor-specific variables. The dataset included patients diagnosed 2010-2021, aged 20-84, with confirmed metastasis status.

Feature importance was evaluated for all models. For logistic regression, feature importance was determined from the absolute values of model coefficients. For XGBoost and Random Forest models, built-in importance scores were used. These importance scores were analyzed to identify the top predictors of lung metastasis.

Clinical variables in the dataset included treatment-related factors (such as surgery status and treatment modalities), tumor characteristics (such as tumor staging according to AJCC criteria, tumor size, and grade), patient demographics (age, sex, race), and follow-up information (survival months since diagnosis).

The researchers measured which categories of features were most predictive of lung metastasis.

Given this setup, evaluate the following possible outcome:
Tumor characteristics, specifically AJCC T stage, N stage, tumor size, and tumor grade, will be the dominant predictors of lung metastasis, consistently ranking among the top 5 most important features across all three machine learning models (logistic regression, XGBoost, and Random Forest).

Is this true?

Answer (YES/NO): NO